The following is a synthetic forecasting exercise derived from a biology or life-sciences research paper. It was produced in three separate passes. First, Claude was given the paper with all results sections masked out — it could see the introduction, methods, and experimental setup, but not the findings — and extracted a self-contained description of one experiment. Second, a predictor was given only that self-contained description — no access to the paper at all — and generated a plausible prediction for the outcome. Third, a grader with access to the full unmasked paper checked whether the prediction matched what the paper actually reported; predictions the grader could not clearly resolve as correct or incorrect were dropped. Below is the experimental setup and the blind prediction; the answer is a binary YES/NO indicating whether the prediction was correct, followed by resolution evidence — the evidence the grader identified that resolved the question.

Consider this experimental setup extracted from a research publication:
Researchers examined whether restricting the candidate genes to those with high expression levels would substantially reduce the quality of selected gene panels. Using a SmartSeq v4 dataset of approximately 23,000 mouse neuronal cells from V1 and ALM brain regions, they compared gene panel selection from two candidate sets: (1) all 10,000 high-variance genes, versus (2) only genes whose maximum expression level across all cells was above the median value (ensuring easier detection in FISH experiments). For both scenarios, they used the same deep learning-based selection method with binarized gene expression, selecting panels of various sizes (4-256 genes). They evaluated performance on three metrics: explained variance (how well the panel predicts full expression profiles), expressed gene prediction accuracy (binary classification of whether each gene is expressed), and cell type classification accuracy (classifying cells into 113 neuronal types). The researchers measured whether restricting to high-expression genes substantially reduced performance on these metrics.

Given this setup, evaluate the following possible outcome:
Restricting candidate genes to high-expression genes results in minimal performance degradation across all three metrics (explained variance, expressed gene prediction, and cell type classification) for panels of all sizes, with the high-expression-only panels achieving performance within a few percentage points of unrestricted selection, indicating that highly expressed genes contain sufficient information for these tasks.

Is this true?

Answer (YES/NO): YES